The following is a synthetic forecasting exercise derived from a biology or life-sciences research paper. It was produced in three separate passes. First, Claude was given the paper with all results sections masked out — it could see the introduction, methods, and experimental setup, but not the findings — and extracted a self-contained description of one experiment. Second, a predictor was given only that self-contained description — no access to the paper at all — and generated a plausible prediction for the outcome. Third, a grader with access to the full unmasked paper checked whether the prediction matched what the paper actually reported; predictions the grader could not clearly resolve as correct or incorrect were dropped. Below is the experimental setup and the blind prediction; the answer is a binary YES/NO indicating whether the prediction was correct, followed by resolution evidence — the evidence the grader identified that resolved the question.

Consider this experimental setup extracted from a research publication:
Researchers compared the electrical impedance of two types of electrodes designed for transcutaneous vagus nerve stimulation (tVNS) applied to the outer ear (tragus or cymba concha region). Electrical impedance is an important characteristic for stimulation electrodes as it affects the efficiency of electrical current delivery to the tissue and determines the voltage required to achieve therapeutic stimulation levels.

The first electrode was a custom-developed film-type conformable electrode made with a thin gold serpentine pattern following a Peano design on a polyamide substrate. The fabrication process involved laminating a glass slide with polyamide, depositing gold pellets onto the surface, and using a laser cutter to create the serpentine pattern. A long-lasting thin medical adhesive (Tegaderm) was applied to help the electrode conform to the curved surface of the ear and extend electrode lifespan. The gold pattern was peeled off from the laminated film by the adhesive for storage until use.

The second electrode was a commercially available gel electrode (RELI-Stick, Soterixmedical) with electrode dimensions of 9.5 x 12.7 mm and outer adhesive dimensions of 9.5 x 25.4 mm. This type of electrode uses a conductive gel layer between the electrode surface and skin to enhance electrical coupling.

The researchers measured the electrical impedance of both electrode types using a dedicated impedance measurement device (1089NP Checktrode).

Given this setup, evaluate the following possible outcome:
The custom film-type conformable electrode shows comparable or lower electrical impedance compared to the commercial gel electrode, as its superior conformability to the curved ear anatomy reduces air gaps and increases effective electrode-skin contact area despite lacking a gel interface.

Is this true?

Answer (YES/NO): NO